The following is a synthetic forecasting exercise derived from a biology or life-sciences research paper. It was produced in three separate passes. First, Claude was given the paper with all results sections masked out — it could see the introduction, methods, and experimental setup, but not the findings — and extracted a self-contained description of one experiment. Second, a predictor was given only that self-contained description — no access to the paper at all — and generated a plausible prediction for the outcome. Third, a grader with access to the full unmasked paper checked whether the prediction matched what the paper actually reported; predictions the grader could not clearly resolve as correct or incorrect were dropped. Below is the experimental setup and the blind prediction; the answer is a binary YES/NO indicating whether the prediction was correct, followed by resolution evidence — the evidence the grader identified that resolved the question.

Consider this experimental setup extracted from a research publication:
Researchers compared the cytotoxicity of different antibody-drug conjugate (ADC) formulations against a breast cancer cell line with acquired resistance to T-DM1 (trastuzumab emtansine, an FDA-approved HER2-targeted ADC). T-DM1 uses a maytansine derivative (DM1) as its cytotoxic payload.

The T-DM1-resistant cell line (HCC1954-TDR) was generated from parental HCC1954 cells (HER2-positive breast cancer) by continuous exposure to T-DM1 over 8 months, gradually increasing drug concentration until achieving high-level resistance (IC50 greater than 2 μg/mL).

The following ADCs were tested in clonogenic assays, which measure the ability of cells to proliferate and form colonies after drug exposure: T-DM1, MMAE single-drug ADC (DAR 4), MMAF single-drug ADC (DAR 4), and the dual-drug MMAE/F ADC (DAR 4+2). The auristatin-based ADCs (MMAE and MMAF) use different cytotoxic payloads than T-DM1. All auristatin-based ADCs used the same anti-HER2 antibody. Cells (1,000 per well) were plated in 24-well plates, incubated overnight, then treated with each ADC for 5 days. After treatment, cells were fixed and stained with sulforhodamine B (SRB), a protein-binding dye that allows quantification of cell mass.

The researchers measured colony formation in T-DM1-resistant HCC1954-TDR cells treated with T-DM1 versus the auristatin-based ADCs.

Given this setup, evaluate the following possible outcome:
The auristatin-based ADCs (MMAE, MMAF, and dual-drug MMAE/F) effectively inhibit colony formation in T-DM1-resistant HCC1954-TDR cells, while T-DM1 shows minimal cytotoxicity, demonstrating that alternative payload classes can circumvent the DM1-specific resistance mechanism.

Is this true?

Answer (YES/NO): NO